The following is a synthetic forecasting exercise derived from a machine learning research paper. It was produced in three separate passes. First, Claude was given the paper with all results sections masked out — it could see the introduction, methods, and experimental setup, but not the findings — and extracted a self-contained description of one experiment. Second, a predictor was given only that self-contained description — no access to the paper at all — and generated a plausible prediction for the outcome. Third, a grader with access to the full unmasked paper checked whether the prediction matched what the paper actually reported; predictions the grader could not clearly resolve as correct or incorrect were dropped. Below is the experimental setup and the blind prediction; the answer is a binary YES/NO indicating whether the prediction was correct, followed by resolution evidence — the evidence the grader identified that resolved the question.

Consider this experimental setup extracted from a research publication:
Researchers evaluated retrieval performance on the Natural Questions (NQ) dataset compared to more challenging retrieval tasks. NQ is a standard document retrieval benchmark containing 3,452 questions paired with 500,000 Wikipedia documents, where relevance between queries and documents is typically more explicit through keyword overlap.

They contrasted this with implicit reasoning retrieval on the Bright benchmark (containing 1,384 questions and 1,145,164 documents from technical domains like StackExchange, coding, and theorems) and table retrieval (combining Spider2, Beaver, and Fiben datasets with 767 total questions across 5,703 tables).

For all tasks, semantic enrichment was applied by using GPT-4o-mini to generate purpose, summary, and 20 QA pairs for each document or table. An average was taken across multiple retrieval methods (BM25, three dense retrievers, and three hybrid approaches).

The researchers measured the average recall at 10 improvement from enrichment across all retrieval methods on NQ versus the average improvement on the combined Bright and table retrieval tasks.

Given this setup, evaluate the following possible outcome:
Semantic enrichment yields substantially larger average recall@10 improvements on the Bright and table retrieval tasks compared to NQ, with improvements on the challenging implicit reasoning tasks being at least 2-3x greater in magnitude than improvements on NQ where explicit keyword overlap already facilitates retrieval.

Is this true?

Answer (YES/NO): YES